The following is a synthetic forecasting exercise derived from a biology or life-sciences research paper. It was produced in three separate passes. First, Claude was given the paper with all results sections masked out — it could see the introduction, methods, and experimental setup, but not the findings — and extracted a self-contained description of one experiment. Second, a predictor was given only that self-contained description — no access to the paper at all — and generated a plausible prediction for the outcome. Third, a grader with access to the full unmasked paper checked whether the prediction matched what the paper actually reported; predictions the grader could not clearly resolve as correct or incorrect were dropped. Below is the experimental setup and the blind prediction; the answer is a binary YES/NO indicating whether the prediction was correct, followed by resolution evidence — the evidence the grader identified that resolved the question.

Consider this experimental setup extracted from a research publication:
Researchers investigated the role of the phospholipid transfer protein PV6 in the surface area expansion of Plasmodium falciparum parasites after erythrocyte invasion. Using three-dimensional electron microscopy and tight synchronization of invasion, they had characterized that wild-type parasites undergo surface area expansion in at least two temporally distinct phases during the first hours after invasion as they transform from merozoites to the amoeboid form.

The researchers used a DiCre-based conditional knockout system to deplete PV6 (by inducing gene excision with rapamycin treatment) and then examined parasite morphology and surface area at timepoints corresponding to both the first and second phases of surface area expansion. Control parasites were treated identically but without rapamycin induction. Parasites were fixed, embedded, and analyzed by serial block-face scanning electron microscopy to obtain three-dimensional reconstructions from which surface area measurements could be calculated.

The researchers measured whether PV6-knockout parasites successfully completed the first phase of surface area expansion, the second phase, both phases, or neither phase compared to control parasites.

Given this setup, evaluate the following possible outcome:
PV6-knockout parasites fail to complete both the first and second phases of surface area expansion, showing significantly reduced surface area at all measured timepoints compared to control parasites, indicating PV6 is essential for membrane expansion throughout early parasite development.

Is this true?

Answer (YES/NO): NO